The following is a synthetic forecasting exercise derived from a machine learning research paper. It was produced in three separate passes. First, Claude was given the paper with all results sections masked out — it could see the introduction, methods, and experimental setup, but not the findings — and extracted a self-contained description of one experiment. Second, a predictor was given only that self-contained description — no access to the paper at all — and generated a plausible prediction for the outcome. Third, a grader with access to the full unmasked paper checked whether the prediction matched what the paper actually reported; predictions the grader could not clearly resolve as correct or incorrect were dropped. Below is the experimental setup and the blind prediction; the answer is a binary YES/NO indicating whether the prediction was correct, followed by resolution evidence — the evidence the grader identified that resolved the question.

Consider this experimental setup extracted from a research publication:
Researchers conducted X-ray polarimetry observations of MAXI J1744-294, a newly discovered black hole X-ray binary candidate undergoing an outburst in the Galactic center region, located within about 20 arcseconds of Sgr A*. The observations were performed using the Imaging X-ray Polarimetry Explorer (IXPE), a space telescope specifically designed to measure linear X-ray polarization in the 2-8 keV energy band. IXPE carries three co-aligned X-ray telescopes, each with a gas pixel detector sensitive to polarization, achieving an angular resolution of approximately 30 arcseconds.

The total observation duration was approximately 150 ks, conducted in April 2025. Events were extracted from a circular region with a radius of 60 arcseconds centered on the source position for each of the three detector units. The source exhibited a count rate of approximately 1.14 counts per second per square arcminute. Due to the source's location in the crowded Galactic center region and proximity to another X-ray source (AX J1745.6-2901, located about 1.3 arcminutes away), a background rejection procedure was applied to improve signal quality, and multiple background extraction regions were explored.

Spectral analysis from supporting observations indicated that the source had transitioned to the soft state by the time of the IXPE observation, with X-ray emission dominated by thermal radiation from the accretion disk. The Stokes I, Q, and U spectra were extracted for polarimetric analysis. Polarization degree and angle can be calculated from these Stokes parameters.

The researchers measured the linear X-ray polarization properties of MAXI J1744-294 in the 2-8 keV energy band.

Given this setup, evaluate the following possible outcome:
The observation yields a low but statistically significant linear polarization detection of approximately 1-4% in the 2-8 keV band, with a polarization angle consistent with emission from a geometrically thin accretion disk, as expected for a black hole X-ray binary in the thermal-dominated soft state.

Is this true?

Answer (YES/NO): NO